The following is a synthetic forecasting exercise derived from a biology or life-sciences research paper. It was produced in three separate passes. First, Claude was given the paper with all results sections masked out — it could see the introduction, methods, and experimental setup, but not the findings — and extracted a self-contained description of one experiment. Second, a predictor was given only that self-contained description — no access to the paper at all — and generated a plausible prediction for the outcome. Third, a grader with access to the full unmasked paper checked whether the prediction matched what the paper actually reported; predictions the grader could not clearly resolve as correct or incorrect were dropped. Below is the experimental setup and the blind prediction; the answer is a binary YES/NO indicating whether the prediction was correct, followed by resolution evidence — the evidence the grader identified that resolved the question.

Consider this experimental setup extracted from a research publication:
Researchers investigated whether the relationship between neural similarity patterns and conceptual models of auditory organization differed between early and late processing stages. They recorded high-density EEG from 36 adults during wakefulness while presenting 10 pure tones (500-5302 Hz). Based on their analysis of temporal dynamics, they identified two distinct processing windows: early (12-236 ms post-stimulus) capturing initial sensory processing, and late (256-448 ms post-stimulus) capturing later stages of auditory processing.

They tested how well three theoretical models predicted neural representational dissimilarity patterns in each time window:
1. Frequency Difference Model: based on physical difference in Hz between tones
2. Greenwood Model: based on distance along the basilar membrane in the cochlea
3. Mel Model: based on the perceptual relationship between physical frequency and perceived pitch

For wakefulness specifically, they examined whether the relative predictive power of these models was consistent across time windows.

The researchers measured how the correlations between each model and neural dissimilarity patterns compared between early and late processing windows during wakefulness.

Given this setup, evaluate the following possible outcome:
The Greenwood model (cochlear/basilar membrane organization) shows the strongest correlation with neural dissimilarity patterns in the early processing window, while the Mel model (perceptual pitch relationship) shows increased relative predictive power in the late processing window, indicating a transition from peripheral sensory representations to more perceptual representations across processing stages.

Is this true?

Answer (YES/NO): NO